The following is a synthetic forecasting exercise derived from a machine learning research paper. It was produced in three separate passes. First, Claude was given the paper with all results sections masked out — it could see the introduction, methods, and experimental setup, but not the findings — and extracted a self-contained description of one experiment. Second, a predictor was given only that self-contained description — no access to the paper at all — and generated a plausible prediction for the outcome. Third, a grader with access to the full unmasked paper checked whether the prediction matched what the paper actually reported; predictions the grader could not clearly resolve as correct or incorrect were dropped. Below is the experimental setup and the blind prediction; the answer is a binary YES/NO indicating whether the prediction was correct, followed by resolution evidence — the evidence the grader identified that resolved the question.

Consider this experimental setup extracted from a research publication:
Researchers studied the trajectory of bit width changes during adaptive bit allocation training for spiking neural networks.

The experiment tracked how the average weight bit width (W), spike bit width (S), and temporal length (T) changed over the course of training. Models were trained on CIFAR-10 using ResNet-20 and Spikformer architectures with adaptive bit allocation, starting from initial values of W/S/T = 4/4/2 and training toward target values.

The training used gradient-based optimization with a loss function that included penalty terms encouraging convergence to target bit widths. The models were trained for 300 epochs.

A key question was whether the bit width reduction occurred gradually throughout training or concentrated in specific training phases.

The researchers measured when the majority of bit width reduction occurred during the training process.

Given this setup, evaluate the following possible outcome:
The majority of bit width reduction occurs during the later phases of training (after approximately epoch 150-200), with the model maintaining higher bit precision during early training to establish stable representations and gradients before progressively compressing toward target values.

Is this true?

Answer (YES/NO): NO